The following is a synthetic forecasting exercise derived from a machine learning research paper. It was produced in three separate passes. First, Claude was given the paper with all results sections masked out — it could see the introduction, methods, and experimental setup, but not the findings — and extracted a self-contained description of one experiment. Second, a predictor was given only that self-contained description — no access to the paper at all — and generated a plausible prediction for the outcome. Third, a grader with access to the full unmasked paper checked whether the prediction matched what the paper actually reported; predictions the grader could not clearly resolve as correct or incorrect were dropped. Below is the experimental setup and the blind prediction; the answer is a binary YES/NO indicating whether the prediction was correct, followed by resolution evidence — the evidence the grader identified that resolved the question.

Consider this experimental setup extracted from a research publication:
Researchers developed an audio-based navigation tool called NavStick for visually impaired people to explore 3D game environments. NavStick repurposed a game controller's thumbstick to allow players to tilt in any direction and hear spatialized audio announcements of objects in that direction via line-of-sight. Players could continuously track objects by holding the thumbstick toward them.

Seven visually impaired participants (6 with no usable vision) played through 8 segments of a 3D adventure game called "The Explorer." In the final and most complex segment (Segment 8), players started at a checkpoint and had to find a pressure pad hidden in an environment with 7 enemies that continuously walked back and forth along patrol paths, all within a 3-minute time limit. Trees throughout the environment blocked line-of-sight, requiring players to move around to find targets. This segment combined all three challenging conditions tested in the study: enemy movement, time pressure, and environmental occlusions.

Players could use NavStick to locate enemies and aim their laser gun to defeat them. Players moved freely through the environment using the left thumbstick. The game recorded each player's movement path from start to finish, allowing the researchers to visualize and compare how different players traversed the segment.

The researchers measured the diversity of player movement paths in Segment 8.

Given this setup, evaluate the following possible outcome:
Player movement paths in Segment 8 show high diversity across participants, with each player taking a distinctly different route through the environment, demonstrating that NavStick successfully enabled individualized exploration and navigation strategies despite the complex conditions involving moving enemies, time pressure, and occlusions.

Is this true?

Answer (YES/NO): YES